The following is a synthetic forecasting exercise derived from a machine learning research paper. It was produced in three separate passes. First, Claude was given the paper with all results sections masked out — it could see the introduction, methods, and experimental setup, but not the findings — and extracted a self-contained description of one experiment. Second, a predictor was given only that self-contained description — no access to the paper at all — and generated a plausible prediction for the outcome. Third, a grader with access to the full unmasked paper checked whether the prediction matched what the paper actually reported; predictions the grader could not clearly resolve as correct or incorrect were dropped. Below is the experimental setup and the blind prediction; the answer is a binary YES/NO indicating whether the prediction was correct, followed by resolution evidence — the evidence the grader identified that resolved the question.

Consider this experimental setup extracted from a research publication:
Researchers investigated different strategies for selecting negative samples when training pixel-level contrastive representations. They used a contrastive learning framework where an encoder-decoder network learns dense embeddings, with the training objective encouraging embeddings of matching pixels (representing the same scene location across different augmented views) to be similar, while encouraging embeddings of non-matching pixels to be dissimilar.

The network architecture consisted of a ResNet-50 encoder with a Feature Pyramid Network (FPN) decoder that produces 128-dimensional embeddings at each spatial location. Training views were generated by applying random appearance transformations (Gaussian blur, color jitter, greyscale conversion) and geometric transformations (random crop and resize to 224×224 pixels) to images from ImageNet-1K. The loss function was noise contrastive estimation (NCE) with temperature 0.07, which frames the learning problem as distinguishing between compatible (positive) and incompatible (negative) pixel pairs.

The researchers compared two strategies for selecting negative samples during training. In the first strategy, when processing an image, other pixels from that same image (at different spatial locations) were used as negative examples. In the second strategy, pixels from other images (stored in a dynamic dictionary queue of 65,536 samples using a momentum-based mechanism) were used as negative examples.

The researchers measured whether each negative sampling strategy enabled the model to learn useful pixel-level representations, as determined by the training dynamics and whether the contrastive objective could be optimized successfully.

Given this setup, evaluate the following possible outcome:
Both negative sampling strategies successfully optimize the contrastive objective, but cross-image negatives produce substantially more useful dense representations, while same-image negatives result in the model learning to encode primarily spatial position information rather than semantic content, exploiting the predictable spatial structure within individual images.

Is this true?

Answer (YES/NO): NO